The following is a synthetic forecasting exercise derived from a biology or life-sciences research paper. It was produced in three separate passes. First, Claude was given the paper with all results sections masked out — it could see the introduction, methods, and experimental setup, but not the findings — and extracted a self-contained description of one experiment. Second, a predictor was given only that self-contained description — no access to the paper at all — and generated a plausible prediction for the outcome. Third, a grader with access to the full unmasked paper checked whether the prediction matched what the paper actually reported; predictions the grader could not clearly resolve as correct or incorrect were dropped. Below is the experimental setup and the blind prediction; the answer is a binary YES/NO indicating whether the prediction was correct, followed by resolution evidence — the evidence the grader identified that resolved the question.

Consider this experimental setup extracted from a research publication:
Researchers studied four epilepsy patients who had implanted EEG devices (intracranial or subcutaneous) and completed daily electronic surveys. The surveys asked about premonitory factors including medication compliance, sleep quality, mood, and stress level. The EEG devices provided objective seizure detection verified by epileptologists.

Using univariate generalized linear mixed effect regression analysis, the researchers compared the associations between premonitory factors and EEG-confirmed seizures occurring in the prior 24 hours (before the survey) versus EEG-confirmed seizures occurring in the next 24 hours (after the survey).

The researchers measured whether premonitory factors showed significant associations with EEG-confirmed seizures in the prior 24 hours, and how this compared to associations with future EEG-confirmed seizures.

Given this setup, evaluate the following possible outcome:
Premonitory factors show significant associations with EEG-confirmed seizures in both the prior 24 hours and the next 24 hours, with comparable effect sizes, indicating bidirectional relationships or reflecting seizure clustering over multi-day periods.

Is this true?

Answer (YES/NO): NO